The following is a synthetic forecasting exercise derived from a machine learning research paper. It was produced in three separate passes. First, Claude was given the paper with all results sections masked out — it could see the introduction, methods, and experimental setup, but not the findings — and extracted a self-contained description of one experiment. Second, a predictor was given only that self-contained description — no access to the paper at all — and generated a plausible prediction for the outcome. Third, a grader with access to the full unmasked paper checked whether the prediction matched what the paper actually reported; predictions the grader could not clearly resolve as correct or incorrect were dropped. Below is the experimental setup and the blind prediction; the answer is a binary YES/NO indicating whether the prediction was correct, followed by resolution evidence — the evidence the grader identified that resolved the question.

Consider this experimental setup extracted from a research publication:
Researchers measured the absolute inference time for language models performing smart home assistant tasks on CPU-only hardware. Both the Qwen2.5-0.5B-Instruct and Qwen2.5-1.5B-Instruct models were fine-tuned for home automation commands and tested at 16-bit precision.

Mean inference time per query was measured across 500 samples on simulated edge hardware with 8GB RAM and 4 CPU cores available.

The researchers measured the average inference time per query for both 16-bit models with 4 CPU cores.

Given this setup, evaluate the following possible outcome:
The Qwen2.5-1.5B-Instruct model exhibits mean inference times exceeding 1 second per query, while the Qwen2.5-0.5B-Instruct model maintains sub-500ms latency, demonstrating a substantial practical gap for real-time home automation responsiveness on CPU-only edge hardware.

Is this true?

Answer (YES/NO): NO